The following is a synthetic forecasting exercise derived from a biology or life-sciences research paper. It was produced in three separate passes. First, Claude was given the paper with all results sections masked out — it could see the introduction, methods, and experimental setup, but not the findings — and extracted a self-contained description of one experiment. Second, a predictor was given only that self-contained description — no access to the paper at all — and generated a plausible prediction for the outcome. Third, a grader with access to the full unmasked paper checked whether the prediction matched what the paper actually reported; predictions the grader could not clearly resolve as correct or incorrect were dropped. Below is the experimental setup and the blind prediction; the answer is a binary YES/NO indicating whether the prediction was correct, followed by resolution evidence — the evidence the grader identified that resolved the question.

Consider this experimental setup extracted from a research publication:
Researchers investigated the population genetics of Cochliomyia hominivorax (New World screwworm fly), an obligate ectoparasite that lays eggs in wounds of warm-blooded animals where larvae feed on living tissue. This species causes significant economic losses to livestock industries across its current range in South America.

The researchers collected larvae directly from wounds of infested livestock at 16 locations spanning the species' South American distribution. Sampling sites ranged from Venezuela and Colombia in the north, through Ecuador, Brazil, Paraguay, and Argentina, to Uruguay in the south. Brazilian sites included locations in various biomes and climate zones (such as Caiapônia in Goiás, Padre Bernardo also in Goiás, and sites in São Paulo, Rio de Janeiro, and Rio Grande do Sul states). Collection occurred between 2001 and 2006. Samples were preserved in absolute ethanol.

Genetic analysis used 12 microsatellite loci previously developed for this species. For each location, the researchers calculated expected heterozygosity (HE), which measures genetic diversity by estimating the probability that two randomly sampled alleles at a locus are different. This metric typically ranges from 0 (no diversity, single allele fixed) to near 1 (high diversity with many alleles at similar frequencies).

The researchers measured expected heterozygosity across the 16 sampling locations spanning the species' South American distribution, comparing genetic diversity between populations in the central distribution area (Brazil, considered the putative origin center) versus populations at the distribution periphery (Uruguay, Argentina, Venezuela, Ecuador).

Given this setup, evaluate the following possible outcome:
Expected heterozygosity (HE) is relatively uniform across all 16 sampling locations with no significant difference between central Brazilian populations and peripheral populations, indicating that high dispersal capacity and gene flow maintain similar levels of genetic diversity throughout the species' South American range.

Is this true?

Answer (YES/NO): YES